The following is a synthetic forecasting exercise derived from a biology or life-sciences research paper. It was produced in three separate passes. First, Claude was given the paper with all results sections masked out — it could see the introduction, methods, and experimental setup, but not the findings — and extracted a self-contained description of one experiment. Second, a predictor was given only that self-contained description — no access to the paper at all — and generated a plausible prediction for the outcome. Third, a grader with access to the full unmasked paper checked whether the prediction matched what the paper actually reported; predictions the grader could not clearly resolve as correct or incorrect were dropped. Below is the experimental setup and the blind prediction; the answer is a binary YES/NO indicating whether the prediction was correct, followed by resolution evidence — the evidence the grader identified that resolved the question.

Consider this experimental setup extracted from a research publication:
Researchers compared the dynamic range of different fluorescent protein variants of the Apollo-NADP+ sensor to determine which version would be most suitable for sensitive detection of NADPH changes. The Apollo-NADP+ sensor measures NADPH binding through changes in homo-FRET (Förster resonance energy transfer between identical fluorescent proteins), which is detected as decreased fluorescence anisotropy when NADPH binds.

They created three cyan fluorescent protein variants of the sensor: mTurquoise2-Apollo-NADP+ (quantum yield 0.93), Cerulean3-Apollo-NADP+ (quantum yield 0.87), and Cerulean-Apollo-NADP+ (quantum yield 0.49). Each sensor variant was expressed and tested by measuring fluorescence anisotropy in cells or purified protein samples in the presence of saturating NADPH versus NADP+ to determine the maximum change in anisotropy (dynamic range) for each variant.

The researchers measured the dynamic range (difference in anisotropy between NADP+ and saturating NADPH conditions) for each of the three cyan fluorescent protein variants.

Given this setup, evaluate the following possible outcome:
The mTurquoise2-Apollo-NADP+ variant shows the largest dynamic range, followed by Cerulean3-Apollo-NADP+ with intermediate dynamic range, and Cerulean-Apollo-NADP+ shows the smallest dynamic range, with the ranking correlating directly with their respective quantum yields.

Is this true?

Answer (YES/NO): YES